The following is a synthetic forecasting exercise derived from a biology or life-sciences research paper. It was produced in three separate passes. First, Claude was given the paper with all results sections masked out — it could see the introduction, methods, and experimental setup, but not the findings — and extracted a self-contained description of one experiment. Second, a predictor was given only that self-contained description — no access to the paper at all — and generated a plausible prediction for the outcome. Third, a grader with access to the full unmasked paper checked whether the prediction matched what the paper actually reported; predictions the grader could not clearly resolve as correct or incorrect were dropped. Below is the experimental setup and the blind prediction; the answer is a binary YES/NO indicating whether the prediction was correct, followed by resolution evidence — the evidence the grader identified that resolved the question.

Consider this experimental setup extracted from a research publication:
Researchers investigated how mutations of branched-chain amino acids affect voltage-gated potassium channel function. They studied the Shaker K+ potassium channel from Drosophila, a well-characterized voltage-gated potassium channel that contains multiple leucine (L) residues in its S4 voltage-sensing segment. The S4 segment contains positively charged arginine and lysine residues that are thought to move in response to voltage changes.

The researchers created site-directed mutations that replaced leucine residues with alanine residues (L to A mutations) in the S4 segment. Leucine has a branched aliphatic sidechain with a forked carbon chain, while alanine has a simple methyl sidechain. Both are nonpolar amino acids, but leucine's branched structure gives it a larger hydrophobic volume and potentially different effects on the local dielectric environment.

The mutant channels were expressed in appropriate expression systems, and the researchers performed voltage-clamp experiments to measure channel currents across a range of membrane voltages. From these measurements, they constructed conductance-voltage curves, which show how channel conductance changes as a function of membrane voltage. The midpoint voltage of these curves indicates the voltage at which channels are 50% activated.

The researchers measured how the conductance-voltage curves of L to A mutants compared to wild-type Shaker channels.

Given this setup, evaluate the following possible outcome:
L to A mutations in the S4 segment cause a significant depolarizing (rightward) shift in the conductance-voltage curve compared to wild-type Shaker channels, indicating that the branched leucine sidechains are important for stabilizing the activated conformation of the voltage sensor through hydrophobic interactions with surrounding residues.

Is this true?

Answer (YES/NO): YES